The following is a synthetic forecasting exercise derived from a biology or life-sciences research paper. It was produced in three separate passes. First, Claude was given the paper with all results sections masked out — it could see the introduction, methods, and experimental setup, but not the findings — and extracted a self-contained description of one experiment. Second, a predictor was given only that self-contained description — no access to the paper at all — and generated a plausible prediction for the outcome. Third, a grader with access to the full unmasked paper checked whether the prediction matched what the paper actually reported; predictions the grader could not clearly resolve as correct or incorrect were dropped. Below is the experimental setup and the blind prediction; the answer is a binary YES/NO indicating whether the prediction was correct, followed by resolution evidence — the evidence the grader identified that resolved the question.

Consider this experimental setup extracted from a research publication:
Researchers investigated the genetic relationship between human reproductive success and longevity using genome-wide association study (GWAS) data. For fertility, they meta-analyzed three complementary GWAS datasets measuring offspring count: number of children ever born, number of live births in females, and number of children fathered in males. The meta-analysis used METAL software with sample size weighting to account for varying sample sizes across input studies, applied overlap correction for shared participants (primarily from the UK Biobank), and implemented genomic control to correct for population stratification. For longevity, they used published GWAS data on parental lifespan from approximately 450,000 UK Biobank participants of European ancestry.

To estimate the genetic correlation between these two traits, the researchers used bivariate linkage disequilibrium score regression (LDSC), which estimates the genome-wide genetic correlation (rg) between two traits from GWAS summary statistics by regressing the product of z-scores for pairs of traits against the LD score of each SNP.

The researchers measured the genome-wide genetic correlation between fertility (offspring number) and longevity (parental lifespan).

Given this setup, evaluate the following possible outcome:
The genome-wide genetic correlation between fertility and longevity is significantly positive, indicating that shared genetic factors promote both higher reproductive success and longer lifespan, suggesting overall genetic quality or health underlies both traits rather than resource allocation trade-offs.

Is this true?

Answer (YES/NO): NO